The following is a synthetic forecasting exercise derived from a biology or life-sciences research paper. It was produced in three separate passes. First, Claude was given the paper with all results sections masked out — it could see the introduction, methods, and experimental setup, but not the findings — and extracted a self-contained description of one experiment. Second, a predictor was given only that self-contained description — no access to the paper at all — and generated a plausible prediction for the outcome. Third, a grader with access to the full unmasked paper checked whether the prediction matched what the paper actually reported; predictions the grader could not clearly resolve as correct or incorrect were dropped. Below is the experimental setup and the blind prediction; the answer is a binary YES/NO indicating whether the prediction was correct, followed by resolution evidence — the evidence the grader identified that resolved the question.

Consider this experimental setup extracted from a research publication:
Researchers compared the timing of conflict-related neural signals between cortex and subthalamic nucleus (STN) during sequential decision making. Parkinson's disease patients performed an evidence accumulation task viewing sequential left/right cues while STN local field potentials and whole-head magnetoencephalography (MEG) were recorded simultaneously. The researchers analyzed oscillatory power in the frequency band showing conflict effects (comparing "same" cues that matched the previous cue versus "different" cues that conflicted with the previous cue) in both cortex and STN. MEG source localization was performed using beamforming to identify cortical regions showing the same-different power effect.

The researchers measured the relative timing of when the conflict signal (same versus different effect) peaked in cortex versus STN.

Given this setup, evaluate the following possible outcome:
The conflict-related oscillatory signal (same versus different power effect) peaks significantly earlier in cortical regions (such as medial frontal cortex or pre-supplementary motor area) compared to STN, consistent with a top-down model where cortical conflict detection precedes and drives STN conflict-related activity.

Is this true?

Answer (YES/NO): YES